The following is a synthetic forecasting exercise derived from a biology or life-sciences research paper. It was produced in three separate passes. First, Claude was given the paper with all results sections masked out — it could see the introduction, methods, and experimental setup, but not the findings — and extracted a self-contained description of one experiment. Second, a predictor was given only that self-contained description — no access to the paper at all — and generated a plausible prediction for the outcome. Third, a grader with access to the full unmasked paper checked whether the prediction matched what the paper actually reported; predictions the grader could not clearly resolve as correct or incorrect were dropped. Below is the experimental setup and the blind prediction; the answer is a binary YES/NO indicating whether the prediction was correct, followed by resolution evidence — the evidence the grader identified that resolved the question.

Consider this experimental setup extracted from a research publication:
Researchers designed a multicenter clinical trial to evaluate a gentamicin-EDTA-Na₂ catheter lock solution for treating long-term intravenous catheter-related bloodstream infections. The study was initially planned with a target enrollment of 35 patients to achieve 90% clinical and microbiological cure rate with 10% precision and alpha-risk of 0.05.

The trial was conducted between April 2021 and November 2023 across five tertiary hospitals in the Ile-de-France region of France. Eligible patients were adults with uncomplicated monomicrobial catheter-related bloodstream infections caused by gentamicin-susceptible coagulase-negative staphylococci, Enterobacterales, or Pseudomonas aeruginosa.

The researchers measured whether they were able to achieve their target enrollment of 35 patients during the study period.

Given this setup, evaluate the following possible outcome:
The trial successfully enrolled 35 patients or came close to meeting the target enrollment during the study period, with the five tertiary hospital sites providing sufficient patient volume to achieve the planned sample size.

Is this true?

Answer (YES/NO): NO